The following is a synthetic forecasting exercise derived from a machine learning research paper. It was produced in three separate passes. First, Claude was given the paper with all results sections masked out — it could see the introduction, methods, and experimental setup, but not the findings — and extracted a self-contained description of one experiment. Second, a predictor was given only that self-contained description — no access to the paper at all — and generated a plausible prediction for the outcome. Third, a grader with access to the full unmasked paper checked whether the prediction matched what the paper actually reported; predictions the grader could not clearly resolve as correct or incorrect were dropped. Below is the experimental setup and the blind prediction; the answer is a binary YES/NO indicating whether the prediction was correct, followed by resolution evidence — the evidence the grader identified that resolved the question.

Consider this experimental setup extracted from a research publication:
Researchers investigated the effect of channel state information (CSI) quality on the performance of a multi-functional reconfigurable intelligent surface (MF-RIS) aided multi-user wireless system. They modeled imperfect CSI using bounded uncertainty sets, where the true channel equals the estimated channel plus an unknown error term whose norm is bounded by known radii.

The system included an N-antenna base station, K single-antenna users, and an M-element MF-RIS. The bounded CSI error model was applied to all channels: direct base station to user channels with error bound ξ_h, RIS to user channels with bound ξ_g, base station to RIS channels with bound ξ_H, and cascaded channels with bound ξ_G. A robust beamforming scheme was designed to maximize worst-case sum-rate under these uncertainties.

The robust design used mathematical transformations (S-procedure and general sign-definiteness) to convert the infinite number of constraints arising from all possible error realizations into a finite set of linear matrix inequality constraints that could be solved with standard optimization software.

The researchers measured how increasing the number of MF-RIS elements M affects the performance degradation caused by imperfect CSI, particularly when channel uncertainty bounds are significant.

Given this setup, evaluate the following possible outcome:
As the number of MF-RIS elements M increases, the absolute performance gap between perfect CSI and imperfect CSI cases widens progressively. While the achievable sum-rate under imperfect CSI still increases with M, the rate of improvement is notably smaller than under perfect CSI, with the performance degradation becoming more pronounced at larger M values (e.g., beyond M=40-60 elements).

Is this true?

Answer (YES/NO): YES